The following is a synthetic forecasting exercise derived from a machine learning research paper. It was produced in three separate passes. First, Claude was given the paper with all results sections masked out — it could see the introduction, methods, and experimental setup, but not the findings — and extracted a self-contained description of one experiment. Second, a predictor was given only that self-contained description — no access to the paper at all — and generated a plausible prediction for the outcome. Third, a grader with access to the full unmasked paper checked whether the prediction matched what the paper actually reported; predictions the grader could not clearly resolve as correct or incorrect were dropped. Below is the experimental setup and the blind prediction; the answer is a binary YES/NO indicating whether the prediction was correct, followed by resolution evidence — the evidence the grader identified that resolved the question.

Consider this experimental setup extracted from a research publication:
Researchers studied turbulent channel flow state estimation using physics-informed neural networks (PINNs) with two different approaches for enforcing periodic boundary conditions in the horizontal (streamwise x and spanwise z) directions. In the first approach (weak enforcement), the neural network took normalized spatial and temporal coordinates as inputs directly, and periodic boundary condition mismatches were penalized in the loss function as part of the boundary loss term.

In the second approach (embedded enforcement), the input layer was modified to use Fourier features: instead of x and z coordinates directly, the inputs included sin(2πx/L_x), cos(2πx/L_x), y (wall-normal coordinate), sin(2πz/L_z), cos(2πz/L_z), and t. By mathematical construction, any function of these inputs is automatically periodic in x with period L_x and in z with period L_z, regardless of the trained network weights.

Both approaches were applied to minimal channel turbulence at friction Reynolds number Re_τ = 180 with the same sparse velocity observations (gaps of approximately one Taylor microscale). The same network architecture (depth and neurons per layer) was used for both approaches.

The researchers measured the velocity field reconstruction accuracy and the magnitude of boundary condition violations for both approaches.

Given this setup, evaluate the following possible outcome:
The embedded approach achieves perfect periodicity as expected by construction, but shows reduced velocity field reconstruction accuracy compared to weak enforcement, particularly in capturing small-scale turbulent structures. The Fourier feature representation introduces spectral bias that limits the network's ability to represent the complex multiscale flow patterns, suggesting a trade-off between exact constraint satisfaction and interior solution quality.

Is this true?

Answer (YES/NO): NO